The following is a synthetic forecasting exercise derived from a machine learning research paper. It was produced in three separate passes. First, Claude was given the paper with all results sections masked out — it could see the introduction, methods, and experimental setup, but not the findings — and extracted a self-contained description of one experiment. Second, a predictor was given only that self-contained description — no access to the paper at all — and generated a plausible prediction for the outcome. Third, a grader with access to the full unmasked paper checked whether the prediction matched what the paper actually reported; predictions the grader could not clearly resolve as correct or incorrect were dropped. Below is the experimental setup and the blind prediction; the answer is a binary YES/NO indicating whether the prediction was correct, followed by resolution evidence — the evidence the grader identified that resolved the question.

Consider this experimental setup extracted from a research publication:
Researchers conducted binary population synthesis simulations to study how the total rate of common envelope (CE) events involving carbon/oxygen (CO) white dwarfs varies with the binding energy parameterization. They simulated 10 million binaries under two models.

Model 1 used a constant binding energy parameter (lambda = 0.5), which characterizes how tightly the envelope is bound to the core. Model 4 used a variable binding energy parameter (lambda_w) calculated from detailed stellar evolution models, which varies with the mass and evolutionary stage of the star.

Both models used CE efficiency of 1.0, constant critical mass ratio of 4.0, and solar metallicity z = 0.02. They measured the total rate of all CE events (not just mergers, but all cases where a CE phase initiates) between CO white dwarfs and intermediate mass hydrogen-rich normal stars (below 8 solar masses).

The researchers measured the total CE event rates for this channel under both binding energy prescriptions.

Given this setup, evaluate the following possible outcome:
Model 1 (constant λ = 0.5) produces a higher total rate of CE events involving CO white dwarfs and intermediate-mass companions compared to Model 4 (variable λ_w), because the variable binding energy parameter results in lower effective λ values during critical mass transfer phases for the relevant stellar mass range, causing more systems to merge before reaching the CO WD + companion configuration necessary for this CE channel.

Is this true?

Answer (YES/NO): NO